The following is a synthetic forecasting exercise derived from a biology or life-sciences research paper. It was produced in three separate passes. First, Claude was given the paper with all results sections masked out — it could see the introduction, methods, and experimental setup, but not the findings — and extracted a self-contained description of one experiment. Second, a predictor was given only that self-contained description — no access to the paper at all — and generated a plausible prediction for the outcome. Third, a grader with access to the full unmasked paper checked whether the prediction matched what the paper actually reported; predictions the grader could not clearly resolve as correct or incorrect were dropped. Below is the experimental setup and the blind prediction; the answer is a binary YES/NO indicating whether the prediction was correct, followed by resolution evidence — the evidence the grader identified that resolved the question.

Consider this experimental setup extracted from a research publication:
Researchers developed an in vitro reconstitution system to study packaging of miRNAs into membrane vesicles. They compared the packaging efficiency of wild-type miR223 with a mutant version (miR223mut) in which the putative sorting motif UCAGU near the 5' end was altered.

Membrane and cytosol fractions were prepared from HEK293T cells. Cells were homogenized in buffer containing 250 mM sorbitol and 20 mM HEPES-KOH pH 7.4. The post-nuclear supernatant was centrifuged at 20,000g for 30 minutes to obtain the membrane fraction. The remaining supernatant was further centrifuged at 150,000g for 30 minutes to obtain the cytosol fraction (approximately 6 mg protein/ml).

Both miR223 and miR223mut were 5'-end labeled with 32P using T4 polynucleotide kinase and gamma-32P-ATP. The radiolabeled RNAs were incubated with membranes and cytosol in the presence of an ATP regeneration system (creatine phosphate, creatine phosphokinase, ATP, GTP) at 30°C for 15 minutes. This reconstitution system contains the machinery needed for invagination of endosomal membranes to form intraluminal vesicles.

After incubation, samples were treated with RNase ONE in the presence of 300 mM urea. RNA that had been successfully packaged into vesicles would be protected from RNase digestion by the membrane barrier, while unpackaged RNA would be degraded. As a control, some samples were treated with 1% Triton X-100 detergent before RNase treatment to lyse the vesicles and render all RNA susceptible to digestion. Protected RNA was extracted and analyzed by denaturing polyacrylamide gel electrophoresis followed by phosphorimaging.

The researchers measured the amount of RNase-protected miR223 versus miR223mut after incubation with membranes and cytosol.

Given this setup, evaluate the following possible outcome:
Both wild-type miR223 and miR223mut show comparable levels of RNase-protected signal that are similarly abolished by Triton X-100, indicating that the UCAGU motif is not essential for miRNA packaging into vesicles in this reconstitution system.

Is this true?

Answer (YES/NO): NO